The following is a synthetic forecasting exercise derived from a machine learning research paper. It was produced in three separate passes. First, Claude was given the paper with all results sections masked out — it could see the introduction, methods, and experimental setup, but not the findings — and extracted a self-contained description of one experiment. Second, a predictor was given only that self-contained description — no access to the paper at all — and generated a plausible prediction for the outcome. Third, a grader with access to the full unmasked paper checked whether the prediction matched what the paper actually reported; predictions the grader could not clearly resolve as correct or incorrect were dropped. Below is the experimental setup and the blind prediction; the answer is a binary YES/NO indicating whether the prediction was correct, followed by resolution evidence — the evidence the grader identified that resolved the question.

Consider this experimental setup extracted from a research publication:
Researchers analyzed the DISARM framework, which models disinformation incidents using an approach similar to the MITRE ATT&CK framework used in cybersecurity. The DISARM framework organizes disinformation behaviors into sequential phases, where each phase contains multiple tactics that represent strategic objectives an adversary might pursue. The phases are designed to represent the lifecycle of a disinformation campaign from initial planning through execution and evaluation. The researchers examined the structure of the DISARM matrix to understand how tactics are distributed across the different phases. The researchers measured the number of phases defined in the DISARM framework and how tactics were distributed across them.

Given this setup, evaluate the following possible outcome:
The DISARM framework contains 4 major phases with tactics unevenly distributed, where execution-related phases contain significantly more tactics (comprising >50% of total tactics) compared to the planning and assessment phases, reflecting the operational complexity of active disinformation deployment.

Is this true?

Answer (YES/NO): YES